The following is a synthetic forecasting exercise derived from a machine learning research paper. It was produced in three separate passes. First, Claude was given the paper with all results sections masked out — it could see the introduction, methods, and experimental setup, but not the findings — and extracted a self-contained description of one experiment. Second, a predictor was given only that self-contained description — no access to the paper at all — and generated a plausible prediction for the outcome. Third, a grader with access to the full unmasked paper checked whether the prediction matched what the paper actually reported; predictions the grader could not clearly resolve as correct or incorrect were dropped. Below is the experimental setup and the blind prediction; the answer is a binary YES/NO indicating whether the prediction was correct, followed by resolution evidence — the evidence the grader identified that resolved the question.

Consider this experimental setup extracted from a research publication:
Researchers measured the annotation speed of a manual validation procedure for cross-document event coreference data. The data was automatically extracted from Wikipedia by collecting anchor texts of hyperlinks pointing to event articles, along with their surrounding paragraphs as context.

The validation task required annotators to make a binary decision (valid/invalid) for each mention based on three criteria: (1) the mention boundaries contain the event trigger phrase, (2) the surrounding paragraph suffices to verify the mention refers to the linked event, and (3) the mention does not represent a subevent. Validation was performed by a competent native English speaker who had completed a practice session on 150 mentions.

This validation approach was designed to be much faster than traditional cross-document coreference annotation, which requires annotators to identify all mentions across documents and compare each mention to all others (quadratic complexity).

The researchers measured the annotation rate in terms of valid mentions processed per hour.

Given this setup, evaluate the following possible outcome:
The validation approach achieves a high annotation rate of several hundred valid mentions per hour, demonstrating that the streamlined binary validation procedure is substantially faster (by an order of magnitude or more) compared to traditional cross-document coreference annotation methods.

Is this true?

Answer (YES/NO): NO